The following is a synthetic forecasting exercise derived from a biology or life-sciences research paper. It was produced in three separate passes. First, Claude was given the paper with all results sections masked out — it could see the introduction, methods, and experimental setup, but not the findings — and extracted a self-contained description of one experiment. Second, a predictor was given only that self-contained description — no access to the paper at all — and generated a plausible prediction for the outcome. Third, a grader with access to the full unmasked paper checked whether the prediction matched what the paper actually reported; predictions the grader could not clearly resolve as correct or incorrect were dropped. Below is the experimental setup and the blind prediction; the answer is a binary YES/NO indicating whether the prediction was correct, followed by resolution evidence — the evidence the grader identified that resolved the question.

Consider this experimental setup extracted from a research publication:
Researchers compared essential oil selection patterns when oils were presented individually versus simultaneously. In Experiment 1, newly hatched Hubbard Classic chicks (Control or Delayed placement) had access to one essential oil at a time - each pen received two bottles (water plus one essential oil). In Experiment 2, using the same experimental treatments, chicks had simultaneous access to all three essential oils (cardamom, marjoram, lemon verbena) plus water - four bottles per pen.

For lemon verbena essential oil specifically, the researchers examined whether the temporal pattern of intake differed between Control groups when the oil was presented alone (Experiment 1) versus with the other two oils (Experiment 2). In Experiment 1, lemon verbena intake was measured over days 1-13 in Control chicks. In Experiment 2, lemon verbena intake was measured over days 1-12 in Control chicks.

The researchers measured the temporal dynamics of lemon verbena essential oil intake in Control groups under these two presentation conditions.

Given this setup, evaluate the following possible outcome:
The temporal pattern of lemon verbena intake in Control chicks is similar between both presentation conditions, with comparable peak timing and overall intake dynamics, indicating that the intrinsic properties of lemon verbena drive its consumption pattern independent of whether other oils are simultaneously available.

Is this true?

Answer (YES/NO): NO